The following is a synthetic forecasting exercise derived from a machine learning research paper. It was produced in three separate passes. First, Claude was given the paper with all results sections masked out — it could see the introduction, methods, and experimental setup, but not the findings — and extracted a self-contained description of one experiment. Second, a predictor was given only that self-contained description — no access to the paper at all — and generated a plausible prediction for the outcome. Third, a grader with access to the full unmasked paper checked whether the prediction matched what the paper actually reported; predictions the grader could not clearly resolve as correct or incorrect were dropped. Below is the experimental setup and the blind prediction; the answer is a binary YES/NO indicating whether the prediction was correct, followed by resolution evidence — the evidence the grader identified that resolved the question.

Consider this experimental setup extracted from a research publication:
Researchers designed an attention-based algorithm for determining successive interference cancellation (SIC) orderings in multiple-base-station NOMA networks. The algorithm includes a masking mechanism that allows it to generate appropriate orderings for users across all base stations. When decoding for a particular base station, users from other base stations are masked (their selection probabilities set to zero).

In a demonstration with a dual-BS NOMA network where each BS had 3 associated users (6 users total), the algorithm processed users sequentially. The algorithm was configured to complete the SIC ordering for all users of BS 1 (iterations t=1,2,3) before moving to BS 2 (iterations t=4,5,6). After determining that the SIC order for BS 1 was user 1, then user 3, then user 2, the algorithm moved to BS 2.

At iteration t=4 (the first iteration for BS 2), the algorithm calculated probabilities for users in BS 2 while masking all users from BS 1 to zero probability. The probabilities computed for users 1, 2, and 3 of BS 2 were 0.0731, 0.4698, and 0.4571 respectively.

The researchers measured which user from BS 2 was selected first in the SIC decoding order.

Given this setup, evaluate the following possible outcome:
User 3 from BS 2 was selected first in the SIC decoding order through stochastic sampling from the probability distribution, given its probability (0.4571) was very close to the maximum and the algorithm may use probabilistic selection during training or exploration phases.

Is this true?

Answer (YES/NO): NO